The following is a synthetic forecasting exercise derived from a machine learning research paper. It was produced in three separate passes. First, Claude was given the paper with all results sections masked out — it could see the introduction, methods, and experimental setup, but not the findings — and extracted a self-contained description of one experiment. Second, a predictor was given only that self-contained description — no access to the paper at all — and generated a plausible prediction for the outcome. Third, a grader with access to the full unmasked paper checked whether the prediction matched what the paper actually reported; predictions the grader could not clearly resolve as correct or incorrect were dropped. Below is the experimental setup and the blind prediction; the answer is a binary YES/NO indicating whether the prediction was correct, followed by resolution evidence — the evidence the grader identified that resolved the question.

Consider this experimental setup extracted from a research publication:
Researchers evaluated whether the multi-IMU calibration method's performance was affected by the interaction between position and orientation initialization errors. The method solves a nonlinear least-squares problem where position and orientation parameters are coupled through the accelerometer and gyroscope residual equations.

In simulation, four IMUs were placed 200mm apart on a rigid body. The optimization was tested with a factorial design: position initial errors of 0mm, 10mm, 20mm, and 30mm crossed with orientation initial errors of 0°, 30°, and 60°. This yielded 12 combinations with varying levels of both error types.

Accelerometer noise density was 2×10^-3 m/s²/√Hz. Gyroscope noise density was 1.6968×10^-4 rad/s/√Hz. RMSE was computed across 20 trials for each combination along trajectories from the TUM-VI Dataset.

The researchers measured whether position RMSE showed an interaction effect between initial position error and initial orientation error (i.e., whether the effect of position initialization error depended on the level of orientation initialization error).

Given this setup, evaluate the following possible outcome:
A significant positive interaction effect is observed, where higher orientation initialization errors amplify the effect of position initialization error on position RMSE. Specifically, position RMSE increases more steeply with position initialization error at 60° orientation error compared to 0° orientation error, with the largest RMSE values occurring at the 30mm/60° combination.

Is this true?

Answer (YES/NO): NO